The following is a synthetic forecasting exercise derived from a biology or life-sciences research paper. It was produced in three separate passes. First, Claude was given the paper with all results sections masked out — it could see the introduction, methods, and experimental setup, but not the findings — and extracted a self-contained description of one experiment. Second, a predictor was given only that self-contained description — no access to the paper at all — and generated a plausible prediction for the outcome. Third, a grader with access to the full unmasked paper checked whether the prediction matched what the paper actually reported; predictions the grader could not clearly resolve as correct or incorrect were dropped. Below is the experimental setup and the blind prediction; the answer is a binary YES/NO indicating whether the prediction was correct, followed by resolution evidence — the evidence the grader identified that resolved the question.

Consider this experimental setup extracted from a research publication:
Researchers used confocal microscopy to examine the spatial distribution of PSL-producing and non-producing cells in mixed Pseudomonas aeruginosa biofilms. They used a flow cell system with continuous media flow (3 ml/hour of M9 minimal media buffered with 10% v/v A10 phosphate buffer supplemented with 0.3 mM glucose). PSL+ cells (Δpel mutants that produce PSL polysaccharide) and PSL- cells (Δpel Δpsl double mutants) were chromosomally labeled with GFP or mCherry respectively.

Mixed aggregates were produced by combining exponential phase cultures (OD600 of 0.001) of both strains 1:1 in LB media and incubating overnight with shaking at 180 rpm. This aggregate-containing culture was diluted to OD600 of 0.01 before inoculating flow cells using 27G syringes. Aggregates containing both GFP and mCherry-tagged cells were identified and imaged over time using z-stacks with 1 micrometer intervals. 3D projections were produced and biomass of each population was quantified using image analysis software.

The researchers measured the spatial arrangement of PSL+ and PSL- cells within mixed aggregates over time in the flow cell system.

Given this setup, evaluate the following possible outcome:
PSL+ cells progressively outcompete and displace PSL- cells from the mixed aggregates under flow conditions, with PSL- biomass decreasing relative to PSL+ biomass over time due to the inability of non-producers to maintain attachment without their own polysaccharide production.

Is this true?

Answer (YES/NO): YES